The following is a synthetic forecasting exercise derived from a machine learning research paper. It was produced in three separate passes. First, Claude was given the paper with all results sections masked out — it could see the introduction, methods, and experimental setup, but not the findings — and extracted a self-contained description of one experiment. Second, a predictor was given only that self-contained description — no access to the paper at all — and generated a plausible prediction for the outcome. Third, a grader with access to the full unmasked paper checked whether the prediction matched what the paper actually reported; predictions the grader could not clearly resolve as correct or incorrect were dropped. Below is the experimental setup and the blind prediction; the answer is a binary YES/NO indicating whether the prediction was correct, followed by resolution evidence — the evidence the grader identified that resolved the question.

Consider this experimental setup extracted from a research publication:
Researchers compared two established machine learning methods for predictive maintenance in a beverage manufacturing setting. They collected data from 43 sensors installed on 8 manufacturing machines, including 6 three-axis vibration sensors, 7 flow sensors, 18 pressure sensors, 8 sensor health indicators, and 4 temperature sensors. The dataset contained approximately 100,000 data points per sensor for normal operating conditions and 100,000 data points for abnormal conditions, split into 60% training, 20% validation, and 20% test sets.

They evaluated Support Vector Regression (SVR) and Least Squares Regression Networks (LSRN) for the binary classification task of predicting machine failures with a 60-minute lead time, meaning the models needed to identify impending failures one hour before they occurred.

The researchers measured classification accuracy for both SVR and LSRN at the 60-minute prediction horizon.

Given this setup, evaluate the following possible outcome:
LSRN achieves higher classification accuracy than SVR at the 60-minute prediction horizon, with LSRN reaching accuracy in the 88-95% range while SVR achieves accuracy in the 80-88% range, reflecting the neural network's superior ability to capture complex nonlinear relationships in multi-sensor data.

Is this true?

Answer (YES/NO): NO